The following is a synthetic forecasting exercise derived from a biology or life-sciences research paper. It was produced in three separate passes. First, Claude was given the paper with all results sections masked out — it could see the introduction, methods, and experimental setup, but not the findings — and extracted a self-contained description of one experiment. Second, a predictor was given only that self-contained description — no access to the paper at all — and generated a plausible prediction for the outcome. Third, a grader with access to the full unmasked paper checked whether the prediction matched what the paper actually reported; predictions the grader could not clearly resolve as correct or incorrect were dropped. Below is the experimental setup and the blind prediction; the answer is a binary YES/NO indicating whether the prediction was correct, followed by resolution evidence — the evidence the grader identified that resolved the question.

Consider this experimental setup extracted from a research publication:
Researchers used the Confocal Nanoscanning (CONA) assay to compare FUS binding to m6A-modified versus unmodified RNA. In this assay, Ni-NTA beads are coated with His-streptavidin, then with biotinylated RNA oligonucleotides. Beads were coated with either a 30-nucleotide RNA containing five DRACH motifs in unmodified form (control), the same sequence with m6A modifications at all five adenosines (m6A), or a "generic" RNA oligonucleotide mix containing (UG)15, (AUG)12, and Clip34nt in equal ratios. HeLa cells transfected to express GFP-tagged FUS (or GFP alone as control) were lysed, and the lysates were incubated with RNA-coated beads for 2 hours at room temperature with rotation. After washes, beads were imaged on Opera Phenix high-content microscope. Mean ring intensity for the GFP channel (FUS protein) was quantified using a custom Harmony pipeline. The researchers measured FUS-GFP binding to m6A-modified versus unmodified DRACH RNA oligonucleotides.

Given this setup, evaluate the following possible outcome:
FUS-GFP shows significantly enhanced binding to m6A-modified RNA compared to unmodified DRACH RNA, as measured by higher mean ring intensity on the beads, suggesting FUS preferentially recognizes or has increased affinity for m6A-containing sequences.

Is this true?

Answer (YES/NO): NO